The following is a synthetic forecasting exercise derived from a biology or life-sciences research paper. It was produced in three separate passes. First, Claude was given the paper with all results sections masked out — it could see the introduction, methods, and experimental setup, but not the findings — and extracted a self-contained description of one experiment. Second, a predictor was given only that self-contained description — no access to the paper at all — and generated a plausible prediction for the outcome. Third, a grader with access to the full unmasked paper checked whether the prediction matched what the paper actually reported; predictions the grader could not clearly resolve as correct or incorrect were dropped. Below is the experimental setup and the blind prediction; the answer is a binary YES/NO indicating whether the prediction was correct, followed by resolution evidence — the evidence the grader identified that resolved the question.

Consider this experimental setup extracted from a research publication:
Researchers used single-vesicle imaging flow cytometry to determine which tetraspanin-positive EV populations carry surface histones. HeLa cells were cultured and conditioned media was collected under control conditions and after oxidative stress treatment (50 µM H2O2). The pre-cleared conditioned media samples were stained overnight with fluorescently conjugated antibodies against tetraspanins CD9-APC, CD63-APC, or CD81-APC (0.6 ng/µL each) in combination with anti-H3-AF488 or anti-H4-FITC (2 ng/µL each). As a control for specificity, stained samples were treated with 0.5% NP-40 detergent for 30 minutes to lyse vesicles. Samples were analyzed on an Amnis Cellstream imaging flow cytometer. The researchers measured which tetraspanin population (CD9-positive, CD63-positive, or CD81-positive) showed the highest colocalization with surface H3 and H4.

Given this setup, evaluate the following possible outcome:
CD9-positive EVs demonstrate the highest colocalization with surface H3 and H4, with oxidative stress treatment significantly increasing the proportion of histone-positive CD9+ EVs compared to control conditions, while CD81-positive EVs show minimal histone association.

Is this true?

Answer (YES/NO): NO